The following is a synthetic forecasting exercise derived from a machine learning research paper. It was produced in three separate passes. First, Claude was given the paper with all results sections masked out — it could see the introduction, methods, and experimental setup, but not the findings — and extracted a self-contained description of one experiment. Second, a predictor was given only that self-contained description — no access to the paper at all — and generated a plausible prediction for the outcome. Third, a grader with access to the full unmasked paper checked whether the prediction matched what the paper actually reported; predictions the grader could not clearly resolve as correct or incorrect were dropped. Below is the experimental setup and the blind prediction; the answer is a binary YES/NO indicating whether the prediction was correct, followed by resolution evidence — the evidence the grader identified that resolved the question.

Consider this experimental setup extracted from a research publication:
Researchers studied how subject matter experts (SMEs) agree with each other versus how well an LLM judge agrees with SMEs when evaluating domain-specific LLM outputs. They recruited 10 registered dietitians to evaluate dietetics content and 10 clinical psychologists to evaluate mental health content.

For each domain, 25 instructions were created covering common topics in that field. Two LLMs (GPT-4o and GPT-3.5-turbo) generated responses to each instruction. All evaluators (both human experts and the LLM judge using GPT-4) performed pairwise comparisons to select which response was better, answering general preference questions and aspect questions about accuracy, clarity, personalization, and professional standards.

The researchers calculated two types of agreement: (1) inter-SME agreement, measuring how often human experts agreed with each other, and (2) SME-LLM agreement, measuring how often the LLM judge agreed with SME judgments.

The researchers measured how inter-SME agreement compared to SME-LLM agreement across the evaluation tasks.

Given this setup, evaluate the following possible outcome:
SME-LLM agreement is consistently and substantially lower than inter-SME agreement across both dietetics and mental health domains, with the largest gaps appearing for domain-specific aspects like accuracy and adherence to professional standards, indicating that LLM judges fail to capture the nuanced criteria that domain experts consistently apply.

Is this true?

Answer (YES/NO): NO